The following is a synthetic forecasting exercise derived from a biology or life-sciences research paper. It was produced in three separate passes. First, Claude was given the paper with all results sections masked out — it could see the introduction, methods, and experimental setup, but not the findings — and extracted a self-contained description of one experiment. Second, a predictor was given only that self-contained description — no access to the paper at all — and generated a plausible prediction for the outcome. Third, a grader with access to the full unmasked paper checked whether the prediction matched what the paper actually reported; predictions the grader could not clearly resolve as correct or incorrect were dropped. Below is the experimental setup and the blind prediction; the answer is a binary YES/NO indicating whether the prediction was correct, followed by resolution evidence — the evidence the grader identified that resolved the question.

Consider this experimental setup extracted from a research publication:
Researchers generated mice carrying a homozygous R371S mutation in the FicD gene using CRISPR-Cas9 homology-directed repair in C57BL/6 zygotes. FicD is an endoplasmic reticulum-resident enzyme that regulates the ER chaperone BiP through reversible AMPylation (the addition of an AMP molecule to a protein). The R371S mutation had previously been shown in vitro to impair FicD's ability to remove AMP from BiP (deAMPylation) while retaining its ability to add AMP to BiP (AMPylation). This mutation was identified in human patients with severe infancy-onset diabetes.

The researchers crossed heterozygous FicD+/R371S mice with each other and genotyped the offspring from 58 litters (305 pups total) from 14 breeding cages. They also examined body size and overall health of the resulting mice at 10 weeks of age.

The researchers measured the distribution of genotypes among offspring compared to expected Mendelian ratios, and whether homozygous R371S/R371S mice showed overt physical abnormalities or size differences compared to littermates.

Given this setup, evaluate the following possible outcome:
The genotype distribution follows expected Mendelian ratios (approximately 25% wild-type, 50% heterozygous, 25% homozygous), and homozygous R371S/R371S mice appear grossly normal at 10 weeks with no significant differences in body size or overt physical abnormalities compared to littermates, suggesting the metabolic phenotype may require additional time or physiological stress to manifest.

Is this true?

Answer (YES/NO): YES